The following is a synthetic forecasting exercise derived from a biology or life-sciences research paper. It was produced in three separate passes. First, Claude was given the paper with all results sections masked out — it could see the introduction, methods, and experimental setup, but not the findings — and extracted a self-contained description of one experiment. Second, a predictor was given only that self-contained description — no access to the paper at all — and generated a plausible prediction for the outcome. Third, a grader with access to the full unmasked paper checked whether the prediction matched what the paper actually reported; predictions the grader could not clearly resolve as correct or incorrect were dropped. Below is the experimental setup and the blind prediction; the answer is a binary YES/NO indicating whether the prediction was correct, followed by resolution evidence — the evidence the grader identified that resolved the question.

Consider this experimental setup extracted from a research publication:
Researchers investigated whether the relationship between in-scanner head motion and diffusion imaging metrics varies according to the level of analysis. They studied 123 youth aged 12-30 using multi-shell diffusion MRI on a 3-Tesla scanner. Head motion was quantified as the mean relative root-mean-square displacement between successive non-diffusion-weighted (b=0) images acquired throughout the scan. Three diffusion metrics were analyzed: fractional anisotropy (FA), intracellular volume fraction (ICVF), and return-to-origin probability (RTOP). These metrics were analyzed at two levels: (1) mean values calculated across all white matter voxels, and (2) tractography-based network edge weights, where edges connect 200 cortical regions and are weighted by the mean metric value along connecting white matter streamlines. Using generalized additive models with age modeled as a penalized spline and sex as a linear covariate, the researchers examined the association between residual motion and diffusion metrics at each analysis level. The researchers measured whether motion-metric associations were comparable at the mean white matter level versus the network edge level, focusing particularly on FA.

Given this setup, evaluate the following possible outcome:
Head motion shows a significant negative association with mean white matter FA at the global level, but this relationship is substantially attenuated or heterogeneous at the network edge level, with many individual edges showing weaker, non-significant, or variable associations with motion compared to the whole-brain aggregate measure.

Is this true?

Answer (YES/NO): YES